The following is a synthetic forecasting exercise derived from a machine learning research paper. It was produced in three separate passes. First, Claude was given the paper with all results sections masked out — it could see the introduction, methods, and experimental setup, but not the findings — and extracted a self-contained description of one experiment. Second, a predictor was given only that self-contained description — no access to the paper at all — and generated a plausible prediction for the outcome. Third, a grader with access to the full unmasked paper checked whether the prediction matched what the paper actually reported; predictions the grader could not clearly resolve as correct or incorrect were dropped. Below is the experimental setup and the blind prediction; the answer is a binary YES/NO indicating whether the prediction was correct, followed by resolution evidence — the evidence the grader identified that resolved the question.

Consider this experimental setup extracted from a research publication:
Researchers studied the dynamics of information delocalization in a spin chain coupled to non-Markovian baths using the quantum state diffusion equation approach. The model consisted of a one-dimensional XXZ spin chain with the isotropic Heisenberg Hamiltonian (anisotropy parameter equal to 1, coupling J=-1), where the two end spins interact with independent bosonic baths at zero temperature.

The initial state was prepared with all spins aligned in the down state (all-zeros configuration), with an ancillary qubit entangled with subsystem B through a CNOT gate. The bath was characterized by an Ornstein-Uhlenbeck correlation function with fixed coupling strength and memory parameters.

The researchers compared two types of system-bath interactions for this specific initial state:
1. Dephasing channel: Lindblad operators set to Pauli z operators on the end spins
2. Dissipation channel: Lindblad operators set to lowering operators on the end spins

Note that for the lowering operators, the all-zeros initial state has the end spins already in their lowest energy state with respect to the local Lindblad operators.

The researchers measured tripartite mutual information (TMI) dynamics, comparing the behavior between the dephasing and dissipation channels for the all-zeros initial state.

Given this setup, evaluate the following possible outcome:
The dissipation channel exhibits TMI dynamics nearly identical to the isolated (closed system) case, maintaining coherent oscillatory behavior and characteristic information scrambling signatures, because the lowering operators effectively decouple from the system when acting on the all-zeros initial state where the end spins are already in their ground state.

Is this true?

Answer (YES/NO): NO